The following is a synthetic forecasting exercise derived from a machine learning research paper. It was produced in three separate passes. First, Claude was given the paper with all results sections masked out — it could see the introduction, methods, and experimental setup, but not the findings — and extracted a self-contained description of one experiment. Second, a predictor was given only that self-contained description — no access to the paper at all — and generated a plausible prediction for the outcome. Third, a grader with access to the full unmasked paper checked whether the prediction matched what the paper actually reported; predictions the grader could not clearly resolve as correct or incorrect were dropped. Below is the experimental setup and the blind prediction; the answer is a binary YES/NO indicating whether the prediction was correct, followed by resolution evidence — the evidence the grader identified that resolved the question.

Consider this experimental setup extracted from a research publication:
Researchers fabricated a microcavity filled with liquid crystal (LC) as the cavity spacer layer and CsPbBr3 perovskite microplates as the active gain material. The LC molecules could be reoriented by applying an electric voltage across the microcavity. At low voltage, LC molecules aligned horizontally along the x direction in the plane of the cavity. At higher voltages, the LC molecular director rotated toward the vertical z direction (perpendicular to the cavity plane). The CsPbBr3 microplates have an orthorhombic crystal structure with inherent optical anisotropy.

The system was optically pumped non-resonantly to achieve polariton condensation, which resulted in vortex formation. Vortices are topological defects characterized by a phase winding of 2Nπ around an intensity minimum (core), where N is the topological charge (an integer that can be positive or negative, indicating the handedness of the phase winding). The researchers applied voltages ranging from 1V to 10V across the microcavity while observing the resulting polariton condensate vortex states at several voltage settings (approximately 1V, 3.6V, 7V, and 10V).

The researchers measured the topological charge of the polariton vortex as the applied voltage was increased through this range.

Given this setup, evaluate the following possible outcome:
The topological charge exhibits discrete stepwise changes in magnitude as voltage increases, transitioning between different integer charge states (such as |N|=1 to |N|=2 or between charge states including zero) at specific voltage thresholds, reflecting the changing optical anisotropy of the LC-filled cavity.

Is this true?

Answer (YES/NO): YES